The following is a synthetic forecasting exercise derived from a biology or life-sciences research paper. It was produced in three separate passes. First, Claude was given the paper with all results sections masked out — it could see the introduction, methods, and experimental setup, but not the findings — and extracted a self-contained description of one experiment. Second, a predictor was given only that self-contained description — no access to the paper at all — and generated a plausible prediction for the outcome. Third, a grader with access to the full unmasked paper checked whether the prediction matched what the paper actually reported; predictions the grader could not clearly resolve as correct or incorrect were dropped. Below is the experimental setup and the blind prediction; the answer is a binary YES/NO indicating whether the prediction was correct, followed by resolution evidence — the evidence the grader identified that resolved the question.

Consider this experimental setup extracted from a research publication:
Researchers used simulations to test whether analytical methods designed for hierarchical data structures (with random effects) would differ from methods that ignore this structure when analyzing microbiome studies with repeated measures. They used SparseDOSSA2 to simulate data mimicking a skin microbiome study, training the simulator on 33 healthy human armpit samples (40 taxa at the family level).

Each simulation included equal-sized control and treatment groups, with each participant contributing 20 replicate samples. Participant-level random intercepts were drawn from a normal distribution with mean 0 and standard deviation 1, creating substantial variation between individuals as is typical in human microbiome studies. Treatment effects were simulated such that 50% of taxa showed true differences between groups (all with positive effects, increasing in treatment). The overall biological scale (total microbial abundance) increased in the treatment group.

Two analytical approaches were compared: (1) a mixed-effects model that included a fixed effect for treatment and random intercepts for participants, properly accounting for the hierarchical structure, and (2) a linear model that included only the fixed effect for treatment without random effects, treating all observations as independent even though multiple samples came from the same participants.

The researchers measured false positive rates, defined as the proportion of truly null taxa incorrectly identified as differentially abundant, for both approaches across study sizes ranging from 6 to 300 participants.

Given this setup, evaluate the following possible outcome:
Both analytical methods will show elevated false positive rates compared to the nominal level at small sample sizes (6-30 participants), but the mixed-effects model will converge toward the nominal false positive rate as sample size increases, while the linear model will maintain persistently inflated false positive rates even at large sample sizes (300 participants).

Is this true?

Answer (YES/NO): NO